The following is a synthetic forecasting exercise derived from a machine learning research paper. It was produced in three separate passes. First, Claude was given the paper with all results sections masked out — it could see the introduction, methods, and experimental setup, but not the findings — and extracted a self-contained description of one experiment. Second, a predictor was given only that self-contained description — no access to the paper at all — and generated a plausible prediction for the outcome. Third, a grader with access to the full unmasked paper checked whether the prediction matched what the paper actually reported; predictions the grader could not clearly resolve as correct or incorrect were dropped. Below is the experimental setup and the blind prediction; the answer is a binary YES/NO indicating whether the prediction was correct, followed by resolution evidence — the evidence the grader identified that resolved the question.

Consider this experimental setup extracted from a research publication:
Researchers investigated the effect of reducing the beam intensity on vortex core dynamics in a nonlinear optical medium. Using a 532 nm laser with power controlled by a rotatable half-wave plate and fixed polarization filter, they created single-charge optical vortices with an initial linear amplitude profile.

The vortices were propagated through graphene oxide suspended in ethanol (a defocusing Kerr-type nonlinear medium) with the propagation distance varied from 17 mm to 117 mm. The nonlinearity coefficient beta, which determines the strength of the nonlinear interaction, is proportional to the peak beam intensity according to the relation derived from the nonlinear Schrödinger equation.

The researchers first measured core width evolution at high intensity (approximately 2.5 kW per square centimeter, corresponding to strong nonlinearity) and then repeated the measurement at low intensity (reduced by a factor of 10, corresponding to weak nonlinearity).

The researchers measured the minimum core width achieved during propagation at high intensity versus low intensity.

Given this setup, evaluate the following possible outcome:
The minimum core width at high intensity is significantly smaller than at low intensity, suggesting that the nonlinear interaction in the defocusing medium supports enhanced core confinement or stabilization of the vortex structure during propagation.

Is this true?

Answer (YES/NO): YES